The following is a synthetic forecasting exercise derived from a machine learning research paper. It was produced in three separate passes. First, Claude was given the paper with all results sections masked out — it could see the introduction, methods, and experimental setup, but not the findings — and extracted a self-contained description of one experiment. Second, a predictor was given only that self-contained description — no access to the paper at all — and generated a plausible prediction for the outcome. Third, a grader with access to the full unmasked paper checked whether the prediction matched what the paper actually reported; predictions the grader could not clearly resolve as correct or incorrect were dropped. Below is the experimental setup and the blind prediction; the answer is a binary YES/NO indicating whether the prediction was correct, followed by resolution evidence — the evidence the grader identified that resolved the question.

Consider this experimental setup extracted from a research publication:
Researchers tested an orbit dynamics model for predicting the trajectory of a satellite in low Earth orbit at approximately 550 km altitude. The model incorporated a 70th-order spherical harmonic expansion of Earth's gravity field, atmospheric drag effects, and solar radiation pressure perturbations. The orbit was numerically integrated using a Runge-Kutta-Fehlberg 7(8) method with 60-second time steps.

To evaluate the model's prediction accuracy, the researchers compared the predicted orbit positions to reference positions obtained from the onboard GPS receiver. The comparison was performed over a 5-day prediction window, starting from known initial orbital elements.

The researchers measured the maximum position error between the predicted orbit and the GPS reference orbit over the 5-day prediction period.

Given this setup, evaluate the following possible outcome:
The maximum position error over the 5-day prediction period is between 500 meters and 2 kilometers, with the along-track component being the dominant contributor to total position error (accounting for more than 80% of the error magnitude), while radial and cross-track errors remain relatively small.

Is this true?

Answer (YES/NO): NO